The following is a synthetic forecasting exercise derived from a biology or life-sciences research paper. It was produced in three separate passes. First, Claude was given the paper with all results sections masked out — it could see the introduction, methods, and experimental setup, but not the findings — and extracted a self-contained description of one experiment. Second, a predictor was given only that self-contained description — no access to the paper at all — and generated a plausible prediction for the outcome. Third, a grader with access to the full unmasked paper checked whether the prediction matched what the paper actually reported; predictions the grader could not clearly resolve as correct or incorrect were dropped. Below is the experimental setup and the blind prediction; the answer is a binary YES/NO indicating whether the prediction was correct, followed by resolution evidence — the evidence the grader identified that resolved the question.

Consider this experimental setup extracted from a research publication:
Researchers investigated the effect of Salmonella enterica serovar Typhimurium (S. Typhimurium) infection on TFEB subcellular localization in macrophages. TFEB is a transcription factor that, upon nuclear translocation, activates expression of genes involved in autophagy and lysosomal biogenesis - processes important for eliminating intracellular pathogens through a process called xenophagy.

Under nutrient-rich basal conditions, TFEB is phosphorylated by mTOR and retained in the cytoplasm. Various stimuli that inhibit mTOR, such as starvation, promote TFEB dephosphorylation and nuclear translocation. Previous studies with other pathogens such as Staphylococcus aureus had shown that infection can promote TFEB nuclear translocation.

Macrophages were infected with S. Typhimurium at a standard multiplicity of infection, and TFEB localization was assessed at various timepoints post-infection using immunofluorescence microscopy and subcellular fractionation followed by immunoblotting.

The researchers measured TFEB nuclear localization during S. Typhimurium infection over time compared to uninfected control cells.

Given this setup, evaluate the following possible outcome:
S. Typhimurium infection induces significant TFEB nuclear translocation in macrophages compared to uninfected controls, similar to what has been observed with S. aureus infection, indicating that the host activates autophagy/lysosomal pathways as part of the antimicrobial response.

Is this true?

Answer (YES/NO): NO